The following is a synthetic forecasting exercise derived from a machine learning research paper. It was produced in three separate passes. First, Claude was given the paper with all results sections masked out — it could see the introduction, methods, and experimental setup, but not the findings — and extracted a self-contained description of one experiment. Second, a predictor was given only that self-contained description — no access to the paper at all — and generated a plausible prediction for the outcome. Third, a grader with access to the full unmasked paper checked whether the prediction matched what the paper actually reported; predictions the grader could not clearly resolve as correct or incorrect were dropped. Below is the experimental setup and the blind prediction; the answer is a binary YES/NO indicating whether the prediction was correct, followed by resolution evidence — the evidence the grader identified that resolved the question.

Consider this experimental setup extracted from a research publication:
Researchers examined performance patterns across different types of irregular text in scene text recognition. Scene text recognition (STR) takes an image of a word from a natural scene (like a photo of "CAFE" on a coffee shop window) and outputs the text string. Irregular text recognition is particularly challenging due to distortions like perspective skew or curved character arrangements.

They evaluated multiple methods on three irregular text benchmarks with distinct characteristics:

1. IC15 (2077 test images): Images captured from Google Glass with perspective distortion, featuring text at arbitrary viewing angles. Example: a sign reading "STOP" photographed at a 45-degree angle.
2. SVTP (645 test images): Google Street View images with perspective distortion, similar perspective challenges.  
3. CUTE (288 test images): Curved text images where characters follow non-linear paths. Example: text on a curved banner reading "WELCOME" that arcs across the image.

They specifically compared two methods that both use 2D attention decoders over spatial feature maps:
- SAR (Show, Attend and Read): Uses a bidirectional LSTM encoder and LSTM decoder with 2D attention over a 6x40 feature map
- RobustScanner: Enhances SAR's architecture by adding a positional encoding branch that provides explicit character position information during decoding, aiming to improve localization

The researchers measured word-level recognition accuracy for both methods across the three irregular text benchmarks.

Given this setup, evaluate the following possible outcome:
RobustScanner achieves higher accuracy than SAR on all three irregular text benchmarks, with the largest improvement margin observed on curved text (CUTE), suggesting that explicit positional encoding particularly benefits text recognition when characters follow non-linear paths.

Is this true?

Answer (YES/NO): NO